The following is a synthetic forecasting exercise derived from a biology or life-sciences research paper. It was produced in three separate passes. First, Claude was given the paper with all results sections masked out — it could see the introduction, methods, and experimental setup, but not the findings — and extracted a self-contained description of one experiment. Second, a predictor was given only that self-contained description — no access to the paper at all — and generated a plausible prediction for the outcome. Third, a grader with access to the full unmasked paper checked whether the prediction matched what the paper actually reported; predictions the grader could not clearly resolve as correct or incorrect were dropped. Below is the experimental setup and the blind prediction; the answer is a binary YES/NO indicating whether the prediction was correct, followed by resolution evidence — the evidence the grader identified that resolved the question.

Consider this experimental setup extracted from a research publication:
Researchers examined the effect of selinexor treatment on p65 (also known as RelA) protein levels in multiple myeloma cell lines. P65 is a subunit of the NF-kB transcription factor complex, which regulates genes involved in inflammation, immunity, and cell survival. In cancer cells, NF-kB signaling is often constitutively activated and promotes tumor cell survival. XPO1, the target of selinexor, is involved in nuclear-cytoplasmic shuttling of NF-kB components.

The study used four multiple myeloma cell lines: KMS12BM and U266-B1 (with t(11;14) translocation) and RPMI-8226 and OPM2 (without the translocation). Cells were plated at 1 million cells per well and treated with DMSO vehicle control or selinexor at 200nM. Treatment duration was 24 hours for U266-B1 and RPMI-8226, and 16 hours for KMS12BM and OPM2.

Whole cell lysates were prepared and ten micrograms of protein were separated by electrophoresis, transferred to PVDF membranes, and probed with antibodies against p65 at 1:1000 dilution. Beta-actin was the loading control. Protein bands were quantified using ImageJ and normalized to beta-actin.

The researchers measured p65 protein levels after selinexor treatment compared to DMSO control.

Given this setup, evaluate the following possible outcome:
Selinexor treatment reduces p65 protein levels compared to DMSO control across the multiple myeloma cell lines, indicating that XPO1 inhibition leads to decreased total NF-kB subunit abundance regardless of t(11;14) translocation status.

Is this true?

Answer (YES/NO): YES